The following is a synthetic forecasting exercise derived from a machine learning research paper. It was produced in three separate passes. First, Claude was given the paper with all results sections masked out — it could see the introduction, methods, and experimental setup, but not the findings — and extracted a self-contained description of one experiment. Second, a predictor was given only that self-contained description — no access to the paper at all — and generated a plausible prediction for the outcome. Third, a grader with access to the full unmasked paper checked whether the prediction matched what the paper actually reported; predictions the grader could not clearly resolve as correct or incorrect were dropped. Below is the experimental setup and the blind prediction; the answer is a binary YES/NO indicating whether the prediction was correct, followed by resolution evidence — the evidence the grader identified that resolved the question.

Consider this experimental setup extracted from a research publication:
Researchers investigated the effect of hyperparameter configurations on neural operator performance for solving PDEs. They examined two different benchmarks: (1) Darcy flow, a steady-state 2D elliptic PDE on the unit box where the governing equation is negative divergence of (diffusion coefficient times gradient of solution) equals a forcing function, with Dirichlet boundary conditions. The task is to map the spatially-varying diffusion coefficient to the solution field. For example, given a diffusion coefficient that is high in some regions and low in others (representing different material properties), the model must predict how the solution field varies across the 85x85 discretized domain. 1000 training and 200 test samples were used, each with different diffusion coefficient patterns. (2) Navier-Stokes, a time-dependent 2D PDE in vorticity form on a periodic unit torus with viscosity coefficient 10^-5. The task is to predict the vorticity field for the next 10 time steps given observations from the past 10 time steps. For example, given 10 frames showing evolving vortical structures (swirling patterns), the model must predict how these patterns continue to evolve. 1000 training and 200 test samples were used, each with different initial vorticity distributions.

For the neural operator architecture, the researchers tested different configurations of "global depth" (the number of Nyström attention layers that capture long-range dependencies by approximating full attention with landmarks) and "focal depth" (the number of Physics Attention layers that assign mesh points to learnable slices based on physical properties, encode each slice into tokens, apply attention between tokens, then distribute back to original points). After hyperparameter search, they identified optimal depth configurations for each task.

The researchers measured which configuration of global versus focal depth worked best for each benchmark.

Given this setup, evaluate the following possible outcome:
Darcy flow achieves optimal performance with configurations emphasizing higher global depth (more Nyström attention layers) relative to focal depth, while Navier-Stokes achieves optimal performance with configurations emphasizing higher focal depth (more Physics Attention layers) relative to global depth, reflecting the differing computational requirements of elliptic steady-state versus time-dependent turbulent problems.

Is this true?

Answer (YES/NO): NO